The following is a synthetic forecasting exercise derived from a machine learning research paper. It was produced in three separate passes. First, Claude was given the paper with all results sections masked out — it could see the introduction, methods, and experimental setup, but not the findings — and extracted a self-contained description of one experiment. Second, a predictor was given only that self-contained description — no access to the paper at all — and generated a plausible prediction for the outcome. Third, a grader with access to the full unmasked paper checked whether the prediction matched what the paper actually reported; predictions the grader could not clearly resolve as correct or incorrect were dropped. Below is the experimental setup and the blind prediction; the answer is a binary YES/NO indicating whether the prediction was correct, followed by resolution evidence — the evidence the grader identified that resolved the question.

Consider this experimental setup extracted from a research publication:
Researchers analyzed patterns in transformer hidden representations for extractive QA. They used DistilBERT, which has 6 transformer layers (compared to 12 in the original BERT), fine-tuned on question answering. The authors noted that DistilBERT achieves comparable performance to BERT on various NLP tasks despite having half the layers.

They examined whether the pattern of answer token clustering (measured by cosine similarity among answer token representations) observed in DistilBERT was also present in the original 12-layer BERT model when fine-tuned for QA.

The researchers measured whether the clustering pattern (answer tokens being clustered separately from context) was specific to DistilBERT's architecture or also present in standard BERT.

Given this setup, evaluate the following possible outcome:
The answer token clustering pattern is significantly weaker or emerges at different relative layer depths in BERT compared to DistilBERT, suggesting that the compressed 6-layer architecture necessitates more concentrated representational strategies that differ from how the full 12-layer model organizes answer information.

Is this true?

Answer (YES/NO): NO